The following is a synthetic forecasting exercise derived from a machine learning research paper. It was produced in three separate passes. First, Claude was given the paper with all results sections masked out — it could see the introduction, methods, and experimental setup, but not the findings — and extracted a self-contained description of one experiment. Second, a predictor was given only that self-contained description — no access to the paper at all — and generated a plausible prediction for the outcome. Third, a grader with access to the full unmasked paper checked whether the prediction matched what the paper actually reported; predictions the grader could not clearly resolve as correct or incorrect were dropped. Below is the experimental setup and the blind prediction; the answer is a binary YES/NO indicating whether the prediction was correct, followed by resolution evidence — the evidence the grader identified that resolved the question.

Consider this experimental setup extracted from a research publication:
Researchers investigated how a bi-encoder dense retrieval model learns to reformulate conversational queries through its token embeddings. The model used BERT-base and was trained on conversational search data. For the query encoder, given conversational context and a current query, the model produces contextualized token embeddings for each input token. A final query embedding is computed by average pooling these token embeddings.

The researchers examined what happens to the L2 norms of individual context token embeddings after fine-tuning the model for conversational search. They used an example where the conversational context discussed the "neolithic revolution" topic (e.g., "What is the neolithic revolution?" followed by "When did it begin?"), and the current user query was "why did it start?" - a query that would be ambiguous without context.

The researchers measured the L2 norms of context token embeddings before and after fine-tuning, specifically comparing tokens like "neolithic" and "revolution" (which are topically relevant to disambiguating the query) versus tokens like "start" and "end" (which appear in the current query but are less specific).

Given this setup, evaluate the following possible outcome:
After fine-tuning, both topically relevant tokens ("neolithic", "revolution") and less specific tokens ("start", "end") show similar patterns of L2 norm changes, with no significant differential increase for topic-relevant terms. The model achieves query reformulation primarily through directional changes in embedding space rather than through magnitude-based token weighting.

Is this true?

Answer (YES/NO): NO